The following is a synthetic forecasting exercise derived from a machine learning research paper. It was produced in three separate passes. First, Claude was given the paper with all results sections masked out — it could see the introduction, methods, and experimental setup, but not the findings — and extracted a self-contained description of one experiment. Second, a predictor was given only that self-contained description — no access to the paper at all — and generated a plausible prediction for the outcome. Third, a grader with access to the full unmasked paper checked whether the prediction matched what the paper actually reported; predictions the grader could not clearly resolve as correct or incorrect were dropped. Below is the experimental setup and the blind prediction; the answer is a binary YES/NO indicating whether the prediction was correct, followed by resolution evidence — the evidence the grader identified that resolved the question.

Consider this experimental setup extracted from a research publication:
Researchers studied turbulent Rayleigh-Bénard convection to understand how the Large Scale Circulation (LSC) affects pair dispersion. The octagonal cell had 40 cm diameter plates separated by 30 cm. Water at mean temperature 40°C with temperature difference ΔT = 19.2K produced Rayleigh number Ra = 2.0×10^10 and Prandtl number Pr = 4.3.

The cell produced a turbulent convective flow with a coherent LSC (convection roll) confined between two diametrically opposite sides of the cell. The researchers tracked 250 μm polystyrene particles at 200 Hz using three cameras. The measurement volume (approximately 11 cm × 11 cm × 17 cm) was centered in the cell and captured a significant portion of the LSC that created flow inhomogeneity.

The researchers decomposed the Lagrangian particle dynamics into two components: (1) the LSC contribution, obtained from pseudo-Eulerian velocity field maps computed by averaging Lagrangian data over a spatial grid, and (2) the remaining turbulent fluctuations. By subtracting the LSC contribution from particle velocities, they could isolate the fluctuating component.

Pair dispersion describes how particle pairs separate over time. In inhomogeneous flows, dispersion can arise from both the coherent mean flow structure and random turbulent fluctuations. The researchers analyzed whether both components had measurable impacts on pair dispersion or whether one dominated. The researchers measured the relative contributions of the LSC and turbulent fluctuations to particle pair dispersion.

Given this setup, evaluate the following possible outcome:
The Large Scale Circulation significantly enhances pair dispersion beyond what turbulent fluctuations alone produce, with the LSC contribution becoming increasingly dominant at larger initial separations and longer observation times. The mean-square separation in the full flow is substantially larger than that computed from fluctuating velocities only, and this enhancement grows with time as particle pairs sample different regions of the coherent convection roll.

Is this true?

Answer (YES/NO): YES